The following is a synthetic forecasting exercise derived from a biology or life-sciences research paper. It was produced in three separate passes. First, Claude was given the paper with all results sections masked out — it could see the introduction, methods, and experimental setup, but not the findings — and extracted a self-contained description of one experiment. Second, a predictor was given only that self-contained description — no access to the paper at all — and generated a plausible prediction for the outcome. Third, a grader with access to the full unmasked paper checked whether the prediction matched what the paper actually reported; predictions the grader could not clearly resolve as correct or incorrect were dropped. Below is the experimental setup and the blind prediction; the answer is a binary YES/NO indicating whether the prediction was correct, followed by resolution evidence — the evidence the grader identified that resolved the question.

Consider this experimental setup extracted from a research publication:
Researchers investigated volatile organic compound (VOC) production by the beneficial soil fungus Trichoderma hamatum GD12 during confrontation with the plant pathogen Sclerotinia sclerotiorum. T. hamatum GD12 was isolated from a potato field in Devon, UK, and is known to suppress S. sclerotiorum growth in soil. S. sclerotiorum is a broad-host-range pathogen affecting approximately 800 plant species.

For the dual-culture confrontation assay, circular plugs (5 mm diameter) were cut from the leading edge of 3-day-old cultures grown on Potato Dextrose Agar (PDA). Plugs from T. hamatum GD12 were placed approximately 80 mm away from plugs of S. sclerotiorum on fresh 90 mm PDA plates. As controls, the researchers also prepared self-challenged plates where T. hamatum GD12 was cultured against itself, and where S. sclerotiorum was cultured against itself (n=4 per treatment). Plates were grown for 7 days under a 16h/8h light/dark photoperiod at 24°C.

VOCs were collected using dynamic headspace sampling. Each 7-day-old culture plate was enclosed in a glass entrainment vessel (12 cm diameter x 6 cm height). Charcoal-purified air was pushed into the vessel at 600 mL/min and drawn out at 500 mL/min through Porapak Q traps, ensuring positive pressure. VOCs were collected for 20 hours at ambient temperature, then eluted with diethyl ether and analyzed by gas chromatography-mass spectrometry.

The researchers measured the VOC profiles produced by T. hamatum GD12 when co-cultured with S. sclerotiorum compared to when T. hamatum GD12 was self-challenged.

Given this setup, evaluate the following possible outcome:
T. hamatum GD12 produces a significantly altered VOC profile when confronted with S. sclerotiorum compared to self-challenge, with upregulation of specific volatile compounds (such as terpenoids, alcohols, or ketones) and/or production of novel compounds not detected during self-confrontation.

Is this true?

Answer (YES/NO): YES